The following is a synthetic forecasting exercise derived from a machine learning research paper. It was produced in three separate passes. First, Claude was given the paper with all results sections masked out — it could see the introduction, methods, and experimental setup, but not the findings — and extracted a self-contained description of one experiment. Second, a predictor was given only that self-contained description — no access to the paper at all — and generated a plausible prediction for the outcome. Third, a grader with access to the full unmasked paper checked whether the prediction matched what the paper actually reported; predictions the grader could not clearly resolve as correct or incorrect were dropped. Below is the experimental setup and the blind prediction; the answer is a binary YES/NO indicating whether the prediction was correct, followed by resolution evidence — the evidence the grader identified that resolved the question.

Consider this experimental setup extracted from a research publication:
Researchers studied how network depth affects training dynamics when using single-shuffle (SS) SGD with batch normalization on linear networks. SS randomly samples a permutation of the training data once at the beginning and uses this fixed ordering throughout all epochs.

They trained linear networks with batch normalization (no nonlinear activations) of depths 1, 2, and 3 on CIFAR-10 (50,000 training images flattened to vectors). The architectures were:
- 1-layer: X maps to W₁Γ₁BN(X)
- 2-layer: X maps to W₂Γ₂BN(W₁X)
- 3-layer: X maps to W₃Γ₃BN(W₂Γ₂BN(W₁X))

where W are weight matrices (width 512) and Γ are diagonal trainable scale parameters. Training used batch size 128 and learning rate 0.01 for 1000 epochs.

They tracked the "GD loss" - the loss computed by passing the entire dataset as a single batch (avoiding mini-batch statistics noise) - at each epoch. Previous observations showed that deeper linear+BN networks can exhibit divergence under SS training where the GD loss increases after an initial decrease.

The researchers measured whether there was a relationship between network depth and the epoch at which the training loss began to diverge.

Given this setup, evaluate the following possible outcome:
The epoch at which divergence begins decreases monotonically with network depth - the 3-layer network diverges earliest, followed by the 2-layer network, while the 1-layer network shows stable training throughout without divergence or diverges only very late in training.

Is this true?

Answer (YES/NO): YES